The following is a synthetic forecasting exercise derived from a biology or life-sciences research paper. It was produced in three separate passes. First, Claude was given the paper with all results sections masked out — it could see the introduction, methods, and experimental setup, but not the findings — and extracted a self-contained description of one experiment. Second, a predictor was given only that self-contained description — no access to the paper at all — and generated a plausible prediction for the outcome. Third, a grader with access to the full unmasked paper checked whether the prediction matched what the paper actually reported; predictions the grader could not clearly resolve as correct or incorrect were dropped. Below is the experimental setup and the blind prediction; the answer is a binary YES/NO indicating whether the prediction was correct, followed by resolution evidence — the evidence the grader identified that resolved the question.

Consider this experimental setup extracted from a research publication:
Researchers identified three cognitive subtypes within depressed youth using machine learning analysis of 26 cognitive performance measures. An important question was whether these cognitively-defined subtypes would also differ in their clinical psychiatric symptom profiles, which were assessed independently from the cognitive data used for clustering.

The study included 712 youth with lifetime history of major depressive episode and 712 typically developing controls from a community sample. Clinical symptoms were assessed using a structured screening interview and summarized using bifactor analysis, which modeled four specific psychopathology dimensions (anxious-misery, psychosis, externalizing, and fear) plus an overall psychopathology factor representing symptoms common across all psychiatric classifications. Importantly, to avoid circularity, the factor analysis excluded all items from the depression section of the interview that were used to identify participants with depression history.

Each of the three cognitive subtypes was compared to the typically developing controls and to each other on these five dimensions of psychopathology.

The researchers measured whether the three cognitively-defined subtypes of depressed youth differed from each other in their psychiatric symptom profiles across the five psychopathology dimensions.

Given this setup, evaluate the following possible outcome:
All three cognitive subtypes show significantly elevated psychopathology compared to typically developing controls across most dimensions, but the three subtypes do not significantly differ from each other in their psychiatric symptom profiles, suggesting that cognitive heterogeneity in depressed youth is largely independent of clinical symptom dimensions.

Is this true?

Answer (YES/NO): NO